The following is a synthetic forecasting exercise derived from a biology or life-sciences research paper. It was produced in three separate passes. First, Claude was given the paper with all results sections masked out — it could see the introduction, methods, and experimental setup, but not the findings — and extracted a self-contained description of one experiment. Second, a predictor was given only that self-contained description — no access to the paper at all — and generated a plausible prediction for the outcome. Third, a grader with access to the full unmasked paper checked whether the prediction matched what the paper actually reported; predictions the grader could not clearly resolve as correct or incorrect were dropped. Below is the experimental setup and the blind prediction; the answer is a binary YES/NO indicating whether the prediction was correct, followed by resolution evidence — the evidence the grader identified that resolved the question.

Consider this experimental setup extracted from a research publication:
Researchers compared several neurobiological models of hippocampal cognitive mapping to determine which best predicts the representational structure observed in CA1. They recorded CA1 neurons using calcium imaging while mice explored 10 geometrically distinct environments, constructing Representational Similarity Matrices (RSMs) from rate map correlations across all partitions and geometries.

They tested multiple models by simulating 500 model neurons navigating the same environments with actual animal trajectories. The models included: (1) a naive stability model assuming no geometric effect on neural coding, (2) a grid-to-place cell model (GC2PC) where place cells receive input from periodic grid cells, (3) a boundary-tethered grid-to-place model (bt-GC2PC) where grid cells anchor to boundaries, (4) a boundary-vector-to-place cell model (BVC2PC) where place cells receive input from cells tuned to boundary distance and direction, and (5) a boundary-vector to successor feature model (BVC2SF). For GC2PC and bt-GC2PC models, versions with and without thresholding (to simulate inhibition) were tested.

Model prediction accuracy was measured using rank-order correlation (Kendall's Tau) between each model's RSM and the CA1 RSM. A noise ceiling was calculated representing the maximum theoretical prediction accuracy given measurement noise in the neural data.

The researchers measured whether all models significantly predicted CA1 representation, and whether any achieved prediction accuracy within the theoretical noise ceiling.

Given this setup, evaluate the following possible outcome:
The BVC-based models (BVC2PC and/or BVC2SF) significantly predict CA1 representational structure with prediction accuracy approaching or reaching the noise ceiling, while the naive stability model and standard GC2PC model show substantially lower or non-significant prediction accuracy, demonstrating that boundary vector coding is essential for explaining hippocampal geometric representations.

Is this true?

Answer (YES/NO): YES